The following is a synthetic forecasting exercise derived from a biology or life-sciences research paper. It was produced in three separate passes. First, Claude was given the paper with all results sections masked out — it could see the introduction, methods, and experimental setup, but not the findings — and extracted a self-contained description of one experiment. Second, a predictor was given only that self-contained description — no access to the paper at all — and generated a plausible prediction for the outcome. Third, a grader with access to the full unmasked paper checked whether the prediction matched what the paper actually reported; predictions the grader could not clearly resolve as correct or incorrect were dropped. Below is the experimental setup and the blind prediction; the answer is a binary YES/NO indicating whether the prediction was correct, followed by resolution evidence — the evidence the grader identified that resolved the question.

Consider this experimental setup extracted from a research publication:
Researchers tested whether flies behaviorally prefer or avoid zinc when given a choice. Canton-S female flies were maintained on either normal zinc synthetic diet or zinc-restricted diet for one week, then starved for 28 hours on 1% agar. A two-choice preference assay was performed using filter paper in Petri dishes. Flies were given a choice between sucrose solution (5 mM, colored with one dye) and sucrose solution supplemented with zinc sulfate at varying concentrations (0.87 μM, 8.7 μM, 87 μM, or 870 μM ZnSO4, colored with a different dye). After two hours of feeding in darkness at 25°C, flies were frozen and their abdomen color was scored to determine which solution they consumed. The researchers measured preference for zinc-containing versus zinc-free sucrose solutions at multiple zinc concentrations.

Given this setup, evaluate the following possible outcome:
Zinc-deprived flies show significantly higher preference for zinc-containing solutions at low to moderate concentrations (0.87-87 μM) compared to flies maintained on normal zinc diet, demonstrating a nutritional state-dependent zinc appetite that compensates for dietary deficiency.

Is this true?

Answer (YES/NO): NO